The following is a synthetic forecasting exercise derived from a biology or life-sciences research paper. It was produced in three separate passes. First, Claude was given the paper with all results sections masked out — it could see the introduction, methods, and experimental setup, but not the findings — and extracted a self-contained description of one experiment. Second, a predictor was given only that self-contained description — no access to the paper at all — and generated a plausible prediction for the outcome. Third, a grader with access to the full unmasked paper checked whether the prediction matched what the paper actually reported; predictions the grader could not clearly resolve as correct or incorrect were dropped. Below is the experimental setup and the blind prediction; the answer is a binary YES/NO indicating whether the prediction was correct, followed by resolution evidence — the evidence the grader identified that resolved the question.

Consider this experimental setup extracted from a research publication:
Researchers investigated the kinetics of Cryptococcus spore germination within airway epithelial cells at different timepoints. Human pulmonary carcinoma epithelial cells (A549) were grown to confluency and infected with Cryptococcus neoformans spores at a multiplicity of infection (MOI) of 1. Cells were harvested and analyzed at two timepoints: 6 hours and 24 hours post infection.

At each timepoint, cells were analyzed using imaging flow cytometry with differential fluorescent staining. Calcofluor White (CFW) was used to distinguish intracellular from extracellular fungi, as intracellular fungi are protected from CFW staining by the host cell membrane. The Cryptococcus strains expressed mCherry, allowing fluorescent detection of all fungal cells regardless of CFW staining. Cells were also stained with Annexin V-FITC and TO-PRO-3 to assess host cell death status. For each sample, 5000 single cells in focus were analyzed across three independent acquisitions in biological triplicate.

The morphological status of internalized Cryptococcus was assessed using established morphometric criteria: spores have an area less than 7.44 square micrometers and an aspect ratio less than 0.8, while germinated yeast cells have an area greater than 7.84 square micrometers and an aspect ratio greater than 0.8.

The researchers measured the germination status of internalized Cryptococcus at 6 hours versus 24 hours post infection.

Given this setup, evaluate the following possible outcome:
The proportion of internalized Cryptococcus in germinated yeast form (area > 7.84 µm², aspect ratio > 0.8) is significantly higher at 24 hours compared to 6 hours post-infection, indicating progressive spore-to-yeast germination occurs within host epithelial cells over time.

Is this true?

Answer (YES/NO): YES